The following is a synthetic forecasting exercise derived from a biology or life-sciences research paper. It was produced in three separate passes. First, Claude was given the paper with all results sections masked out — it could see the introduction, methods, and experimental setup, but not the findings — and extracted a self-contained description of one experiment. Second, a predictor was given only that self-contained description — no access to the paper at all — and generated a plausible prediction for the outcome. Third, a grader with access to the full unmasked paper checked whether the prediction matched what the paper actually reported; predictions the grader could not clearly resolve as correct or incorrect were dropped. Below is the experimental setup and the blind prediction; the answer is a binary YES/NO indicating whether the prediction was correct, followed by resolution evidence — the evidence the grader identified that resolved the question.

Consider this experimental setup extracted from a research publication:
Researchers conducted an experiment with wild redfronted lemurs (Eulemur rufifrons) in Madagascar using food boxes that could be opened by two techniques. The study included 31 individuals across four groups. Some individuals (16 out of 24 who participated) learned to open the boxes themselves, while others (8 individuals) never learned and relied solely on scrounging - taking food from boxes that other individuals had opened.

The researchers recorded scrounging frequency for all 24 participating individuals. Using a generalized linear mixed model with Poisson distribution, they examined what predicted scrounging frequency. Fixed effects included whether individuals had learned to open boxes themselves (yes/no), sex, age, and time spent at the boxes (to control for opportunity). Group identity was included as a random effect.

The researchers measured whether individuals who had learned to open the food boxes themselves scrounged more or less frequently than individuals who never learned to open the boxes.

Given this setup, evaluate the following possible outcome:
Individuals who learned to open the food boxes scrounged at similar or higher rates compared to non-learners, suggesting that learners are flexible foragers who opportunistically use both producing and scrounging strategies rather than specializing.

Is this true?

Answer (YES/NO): YES